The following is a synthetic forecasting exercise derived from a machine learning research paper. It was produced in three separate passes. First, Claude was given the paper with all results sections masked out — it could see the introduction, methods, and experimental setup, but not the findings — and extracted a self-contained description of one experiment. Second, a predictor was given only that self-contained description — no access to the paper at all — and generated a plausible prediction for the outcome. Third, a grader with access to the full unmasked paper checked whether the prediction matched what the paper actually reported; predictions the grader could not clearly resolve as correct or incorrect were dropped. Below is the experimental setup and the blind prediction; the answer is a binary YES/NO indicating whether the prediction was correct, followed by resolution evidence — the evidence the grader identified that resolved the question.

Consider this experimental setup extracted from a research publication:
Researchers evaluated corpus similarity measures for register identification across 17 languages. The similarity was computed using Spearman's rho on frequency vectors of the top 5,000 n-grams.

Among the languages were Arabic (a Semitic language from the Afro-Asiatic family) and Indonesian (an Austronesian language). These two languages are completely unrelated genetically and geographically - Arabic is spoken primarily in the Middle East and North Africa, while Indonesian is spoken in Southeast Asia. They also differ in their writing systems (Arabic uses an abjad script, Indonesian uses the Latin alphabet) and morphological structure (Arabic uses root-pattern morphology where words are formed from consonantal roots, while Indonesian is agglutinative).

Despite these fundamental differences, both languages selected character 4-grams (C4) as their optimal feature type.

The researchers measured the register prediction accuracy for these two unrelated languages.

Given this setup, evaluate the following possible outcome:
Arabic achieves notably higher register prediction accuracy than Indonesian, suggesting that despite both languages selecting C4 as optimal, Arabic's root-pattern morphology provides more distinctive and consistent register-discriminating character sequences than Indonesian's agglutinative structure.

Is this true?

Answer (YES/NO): NO